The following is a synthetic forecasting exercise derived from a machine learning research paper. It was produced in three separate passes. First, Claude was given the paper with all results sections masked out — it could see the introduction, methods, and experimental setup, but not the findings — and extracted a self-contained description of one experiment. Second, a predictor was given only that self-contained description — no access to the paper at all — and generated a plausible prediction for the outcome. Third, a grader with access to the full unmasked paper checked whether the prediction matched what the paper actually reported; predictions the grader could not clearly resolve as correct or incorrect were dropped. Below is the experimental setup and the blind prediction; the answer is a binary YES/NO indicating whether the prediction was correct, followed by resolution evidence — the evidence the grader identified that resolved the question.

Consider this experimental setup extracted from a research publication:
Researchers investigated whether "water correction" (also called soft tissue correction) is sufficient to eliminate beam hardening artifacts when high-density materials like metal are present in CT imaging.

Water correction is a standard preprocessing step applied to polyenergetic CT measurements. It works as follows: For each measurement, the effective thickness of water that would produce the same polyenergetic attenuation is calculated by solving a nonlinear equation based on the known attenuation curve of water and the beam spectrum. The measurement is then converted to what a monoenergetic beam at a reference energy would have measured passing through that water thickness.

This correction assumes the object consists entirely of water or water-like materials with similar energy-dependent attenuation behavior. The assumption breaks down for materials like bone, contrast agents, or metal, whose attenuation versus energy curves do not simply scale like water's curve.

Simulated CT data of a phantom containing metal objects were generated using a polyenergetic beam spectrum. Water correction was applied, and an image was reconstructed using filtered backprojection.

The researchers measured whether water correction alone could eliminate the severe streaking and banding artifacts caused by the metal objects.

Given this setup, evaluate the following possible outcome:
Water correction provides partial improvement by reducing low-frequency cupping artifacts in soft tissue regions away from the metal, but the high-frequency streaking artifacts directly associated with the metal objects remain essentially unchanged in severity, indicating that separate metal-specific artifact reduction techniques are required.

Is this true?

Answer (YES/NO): YES